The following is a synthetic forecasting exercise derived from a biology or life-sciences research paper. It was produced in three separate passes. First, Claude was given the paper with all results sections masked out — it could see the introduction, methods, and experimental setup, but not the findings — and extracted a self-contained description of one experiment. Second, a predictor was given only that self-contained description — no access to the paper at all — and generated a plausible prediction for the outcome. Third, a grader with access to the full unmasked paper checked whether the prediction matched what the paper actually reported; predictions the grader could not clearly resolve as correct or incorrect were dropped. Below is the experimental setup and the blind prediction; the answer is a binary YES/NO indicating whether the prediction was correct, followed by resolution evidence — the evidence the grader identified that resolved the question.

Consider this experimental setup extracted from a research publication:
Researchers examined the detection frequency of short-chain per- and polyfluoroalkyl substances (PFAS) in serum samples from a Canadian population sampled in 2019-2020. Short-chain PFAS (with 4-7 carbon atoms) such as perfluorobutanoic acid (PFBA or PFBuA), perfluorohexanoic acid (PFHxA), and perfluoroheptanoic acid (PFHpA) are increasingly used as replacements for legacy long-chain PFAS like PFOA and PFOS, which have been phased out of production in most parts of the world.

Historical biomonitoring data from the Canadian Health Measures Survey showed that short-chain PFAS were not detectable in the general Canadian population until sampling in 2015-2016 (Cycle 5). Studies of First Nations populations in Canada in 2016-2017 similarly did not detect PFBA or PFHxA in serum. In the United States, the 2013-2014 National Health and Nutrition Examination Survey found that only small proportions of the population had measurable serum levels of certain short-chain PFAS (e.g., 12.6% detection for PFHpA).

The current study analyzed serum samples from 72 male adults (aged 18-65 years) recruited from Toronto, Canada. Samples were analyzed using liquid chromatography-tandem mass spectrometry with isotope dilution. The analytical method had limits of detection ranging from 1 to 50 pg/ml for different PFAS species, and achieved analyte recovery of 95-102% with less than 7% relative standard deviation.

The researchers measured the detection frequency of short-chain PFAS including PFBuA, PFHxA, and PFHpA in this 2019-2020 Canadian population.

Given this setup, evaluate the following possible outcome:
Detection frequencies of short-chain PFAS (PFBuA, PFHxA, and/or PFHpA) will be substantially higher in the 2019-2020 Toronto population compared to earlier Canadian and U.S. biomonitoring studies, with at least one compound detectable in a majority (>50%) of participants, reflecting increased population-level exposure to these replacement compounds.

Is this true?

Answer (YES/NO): YES